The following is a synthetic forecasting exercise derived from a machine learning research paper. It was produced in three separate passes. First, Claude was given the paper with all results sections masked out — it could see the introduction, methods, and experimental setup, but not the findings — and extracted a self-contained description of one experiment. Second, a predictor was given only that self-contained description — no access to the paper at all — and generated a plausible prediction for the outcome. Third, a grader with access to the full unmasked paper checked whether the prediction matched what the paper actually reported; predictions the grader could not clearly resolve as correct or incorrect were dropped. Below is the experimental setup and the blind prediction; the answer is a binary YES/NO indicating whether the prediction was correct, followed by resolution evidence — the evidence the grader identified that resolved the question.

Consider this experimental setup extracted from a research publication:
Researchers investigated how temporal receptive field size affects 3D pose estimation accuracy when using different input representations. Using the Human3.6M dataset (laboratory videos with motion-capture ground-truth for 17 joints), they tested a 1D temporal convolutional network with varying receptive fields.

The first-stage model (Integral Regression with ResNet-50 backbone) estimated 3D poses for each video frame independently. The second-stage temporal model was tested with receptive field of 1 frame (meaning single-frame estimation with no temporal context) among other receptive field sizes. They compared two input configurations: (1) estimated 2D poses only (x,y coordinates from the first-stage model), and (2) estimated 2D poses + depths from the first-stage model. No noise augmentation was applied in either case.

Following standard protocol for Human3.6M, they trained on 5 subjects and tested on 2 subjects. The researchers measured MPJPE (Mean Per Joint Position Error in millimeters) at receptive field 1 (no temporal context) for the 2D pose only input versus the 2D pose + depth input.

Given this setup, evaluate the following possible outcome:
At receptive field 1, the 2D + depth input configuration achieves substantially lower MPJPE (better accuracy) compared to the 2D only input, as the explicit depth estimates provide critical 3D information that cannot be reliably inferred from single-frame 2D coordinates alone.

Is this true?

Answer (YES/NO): NO